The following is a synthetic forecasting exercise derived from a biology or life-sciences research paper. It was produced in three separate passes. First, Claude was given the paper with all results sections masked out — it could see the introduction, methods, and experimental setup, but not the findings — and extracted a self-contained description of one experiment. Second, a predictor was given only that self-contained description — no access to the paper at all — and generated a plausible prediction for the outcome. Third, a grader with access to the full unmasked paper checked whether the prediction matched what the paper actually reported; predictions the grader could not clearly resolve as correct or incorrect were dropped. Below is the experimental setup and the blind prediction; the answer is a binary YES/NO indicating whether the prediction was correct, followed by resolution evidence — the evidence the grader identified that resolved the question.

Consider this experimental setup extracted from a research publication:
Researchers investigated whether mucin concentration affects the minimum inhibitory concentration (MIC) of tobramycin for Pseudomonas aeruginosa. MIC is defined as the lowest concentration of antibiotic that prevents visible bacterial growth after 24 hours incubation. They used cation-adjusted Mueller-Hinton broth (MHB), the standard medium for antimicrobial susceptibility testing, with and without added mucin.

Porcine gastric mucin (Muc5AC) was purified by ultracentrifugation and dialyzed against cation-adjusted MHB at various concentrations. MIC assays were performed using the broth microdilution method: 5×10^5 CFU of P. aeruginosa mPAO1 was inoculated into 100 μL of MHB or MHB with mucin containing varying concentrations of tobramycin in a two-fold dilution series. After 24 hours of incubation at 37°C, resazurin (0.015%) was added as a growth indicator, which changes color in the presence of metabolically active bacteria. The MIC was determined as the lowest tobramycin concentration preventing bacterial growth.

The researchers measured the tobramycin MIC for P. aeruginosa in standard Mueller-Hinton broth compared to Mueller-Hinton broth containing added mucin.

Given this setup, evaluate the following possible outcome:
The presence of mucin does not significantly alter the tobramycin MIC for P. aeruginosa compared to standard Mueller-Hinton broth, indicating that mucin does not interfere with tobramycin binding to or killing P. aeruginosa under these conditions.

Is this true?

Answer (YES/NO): NO